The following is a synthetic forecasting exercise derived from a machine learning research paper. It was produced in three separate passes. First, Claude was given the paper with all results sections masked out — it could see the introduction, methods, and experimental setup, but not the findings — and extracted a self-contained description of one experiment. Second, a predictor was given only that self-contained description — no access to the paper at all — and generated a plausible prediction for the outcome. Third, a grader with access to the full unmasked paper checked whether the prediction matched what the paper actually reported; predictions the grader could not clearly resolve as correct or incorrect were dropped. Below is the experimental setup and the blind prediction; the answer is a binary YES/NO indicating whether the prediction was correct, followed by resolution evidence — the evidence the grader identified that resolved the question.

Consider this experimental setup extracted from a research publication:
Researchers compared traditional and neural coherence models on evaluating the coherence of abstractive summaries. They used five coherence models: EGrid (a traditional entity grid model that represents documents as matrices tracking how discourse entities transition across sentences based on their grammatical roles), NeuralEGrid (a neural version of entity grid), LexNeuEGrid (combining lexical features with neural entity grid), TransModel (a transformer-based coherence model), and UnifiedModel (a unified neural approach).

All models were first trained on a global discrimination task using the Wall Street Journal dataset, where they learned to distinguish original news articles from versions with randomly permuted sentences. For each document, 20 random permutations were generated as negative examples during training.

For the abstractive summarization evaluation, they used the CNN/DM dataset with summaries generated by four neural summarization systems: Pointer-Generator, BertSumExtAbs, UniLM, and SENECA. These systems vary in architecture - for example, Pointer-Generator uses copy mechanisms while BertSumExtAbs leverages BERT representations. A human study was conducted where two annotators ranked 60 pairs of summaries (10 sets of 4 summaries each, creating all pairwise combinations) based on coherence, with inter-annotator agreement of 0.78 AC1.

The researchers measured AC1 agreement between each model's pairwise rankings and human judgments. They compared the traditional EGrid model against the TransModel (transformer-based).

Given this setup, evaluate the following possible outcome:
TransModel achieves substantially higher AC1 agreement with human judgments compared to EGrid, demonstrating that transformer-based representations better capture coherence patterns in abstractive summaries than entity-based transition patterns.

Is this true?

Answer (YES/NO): NO